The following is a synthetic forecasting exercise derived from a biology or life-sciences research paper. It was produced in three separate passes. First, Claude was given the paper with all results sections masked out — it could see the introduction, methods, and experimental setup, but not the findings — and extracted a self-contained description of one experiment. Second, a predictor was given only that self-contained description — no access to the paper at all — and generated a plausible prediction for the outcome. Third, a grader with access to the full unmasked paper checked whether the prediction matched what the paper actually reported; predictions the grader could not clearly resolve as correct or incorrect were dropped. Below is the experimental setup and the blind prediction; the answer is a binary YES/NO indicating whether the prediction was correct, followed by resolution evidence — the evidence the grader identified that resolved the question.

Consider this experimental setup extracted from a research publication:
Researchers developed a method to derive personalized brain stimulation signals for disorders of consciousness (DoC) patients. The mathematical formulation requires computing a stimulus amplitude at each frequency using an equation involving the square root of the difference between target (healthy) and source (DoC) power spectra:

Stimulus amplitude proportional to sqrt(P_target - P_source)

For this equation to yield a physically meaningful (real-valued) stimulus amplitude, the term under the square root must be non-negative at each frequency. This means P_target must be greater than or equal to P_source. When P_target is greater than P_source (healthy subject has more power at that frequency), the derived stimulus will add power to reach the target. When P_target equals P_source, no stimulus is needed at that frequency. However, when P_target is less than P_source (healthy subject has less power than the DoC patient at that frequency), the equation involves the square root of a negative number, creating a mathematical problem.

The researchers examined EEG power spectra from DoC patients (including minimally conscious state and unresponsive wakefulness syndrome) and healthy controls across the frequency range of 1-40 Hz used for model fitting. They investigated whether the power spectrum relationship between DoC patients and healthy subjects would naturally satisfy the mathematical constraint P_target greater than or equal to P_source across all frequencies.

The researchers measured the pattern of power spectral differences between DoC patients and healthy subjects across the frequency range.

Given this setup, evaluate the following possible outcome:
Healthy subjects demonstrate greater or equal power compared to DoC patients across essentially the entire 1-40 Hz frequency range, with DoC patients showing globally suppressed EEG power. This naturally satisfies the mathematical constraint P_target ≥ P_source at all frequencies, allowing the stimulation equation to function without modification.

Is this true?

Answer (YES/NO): YES